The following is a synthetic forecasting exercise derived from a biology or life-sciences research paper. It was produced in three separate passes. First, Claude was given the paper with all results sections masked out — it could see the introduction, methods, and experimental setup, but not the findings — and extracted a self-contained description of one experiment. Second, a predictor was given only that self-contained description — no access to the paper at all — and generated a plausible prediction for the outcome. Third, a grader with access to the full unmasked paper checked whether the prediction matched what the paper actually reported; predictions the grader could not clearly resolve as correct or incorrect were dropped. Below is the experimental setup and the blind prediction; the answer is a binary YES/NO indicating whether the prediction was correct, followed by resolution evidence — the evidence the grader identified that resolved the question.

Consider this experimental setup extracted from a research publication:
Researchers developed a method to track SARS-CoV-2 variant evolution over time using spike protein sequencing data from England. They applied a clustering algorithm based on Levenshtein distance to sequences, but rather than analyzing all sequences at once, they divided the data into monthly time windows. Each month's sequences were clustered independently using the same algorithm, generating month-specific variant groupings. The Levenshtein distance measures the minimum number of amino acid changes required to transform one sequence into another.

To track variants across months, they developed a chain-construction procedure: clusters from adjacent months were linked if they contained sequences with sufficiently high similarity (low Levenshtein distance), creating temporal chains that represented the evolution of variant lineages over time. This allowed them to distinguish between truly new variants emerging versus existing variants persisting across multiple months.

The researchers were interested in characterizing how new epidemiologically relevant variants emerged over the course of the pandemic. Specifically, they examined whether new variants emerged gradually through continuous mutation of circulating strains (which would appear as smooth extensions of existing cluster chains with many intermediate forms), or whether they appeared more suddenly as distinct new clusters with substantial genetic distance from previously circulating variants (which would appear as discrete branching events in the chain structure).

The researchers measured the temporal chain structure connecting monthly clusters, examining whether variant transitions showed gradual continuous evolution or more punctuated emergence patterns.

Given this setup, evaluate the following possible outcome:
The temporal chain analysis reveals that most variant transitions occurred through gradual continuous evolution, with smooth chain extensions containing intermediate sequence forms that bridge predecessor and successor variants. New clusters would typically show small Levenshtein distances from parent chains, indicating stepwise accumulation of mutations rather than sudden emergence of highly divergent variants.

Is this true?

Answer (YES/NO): NO